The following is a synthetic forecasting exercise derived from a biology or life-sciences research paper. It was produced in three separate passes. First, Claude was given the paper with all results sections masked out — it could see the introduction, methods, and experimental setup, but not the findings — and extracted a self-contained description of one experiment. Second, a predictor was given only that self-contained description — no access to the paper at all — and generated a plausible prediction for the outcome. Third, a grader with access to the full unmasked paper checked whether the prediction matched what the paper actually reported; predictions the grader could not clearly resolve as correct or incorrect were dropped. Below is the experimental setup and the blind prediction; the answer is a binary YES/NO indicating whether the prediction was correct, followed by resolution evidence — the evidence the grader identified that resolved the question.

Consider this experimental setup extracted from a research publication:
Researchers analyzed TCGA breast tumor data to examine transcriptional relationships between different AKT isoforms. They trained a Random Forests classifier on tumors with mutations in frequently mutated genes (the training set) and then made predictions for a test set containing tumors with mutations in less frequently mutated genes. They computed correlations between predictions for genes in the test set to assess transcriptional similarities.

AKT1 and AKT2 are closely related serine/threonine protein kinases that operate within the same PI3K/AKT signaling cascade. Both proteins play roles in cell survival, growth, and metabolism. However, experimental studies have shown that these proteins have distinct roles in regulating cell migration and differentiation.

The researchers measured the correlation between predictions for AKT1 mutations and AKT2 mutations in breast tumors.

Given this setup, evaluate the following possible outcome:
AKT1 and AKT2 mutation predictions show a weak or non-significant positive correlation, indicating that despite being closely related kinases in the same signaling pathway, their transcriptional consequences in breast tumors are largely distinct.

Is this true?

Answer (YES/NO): NO